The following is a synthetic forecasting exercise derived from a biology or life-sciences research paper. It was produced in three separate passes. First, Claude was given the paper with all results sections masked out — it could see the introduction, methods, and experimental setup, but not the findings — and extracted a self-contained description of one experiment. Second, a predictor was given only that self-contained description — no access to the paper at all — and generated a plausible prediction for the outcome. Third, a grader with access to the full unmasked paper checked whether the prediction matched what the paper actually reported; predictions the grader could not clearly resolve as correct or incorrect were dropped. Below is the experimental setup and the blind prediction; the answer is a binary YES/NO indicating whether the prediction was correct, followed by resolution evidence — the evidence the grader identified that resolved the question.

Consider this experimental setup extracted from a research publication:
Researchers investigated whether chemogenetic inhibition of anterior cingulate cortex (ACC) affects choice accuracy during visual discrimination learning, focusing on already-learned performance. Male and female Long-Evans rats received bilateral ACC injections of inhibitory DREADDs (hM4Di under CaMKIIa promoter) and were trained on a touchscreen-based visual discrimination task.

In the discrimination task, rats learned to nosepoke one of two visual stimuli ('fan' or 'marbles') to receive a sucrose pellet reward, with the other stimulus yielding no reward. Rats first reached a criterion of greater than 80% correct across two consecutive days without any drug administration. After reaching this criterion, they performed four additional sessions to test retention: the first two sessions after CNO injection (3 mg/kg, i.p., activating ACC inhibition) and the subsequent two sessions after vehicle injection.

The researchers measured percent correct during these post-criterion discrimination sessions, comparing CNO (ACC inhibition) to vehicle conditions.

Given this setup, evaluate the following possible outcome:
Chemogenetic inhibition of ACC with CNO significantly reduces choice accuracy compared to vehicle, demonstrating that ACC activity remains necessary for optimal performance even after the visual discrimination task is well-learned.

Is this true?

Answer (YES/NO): NO